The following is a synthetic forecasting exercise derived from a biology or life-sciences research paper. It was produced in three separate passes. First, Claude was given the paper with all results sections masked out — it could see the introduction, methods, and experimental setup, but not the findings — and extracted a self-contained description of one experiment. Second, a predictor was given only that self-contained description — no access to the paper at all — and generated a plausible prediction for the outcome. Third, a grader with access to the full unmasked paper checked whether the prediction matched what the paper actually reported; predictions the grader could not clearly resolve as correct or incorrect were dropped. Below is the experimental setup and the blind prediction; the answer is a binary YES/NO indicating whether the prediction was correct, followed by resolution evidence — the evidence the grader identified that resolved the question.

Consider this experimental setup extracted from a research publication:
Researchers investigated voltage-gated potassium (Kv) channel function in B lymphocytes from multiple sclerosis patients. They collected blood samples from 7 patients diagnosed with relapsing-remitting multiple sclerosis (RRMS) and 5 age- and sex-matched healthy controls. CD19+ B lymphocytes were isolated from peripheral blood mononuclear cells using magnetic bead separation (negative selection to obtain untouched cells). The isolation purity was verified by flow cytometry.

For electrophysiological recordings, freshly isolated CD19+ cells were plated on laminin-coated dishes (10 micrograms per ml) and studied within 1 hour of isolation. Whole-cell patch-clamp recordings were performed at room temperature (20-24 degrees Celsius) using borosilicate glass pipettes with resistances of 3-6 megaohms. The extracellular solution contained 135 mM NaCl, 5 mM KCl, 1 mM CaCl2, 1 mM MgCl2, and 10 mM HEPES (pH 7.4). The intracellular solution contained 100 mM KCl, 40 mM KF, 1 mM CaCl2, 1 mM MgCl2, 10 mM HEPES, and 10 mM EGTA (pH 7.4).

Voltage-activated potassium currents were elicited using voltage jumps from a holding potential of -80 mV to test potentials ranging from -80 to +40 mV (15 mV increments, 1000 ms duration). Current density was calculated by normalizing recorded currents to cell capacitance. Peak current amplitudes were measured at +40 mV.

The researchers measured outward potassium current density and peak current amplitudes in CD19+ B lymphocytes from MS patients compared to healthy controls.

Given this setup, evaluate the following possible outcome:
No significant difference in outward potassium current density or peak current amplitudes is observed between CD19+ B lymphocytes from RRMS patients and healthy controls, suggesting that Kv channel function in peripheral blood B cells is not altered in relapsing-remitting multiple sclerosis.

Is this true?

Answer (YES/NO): NO